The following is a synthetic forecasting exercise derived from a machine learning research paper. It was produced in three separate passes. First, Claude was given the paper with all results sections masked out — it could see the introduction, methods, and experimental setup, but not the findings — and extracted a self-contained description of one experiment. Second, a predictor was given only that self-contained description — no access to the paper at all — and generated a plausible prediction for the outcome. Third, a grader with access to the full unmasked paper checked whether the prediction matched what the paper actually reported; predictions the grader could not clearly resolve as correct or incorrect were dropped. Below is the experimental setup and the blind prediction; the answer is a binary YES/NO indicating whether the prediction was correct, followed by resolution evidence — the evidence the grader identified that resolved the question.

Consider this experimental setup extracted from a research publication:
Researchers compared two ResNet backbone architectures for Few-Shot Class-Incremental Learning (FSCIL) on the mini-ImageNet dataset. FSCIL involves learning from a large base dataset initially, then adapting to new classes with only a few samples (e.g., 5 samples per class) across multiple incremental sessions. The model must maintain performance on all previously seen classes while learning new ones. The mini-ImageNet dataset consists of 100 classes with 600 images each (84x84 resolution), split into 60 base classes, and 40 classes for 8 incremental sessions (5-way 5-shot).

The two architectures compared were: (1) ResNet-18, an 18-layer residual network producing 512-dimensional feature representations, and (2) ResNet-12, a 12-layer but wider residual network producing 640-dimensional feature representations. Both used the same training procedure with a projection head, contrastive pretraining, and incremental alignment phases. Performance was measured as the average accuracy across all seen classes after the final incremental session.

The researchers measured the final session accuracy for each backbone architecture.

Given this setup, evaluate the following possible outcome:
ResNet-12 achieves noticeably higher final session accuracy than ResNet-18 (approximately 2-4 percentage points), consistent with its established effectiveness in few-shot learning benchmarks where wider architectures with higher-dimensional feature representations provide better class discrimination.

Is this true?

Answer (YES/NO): NO